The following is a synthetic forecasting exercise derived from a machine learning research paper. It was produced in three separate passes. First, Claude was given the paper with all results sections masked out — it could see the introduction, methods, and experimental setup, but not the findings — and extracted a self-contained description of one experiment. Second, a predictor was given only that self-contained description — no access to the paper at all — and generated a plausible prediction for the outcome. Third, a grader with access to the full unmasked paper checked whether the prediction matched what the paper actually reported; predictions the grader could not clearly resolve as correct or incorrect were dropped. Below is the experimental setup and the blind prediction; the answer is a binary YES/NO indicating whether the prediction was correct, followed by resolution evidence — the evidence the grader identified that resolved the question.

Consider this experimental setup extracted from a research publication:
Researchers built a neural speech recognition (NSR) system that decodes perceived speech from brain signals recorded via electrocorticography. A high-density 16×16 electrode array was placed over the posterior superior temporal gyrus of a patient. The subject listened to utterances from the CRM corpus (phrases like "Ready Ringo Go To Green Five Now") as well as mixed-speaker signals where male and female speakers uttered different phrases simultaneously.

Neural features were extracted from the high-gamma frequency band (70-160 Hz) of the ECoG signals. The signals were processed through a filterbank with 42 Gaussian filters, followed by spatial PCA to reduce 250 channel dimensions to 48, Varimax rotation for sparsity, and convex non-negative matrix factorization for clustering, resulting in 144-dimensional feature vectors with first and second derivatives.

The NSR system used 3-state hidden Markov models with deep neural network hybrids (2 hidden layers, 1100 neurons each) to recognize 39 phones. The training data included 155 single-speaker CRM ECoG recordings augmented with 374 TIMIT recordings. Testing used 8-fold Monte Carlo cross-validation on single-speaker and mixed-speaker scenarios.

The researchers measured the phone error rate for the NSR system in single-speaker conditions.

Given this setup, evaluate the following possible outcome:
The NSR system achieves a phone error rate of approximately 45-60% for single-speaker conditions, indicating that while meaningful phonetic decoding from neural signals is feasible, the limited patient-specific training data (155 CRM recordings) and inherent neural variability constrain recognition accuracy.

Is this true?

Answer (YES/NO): YES